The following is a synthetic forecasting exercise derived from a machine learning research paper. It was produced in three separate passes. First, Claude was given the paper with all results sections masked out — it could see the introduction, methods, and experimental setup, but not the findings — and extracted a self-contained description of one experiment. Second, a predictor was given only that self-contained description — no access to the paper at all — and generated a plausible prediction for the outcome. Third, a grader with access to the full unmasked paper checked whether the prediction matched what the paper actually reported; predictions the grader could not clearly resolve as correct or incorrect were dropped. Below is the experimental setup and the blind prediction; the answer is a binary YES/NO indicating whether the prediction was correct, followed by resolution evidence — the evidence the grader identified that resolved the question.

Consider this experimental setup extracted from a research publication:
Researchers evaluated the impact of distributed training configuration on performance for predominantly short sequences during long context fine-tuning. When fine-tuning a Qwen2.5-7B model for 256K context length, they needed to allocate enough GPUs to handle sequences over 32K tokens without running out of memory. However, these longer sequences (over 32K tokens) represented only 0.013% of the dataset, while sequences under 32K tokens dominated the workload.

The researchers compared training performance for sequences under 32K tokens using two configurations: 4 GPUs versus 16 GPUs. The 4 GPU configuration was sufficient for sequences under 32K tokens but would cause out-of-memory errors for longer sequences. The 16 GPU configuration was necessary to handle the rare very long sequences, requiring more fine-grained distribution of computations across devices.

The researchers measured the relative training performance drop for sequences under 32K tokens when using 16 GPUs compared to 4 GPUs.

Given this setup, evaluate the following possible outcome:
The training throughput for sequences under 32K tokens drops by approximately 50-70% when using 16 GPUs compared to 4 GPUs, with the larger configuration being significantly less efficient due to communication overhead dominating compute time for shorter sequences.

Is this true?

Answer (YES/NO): YES